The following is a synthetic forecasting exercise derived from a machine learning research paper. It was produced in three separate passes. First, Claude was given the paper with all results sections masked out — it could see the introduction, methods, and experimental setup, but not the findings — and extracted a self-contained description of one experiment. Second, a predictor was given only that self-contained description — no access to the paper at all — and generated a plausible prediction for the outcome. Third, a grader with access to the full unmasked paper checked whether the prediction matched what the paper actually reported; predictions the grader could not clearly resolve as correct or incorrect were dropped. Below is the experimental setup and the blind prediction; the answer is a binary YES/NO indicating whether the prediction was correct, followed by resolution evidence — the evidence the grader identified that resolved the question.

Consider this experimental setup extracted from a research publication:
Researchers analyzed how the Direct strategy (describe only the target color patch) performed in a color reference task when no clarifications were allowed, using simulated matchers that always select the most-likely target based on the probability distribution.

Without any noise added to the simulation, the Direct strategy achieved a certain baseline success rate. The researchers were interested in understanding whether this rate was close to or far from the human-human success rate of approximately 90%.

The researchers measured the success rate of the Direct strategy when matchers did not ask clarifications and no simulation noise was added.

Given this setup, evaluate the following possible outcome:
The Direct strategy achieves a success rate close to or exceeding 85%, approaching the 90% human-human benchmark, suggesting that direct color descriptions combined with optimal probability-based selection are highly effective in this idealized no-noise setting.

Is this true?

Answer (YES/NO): YES